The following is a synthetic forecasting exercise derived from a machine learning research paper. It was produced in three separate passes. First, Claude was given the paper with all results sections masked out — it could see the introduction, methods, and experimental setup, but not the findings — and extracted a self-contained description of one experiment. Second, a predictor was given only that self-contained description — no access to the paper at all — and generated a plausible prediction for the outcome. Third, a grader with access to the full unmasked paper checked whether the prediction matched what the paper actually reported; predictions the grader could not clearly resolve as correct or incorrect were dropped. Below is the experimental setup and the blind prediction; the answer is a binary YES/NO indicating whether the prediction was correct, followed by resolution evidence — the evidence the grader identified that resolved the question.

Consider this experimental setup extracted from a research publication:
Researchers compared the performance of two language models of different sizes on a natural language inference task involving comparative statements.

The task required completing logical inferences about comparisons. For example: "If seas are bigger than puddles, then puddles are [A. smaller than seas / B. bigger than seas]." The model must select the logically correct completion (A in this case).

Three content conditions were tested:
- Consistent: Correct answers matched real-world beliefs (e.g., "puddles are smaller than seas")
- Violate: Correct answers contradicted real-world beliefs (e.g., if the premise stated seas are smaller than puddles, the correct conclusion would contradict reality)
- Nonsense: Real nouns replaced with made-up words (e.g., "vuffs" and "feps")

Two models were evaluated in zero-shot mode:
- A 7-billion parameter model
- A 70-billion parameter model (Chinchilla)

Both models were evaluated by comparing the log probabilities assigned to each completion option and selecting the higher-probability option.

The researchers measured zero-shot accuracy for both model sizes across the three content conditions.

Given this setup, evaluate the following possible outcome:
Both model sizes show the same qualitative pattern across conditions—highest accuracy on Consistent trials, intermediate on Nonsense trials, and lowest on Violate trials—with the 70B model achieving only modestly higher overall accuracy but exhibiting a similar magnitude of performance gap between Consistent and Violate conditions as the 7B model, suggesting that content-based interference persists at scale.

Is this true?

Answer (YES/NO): NO